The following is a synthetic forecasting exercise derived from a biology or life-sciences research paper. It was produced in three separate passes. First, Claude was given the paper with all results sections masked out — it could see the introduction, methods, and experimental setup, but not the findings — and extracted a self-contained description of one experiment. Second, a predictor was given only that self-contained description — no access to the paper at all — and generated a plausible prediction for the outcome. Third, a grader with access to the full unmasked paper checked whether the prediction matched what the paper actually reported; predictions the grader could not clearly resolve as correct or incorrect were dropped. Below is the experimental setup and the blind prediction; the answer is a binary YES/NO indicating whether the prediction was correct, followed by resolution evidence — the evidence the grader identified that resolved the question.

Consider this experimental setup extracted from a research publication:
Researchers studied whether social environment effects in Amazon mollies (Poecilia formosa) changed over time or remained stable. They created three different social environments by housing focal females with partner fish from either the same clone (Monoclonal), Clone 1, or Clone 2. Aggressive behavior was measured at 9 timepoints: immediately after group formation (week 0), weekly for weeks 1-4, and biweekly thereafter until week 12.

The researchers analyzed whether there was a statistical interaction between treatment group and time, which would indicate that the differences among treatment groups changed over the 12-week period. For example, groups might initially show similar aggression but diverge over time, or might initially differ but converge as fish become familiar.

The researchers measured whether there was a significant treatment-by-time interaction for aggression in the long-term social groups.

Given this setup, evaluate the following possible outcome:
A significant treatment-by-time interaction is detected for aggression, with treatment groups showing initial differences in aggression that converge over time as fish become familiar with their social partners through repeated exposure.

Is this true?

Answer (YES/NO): NO